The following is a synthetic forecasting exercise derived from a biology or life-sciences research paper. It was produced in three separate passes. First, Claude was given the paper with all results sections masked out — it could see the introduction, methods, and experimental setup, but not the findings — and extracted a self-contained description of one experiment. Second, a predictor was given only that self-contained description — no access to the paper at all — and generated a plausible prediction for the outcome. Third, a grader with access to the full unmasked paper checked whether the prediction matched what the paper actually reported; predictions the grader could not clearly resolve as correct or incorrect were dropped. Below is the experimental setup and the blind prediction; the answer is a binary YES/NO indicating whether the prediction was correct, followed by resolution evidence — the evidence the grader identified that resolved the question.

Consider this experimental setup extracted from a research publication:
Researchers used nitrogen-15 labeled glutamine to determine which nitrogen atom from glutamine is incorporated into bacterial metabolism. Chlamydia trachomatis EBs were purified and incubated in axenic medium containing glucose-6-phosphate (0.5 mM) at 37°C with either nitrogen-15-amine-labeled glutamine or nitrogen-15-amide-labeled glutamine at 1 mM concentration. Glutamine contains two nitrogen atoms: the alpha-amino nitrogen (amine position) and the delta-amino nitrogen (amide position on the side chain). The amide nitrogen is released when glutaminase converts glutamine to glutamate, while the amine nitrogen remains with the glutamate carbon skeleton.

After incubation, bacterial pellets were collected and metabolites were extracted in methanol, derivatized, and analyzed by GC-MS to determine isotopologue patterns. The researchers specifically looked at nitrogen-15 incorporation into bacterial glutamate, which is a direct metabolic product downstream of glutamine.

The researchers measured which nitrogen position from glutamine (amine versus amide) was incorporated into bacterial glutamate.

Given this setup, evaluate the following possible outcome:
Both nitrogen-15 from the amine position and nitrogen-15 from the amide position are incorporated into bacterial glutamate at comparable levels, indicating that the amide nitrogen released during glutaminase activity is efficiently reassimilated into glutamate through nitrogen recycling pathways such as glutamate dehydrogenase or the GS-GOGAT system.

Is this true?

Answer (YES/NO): NO